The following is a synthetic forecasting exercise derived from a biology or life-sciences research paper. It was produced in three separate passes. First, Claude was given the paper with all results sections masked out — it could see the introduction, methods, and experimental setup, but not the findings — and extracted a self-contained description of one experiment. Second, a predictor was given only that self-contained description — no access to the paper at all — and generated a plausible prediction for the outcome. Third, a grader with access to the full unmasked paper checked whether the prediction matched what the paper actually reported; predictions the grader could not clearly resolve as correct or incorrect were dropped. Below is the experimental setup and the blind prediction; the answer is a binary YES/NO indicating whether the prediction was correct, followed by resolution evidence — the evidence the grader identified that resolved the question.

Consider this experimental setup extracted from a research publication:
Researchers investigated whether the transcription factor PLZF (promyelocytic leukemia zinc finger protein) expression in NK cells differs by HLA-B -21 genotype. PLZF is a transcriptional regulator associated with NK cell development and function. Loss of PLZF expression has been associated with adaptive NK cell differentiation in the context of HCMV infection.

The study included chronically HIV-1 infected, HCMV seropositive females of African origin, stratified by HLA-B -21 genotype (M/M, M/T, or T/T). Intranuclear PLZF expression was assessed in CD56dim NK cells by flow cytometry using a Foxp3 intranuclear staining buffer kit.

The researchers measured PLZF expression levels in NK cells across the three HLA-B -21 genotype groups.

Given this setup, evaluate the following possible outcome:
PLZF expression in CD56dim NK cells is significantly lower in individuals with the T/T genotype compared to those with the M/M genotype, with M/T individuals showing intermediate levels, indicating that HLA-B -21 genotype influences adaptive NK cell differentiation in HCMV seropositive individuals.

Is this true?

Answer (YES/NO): NO